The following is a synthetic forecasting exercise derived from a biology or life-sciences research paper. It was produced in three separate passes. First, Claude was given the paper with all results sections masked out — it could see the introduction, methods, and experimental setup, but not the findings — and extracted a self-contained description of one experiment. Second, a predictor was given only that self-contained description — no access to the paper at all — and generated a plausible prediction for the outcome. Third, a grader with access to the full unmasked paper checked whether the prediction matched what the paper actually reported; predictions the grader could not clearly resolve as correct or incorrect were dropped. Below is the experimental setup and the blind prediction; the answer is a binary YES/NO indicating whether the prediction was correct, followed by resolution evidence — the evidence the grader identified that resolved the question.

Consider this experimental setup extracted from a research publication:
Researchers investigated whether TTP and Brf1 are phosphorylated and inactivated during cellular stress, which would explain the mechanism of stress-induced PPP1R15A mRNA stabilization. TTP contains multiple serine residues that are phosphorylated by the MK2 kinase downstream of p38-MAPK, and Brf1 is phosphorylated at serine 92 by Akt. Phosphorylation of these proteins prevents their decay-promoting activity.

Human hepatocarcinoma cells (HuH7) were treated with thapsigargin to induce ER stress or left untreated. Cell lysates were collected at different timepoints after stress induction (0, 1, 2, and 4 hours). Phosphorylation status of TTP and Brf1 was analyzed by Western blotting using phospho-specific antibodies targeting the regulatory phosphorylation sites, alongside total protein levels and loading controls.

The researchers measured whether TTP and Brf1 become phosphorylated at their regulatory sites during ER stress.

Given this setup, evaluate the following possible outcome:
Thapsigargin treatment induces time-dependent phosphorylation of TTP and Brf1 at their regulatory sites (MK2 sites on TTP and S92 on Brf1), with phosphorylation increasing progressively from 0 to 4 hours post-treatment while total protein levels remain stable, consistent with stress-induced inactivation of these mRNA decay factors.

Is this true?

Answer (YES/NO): NO